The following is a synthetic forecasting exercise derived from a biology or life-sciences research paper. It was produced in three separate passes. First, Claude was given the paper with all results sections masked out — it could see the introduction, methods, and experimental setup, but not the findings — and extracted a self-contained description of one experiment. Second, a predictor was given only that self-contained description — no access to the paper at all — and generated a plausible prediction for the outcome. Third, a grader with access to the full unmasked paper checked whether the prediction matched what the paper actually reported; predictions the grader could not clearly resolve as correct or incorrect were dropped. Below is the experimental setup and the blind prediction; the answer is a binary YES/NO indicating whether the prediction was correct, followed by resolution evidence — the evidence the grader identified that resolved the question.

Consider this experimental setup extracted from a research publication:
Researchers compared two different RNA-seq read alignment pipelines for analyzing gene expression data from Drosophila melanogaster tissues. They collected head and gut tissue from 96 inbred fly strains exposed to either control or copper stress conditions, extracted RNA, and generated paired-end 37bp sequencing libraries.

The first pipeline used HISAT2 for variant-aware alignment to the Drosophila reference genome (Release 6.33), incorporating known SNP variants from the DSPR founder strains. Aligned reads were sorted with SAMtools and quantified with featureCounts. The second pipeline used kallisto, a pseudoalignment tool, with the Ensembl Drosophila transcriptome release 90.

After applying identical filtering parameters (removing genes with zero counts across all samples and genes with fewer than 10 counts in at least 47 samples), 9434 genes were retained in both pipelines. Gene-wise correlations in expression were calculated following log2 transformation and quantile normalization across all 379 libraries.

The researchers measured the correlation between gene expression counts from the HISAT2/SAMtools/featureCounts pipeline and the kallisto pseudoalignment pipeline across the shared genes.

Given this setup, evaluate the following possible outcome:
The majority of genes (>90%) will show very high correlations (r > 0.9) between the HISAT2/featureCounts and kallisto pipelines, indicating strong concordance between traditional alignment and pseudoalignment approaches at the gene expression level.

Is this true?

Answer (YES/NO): YES